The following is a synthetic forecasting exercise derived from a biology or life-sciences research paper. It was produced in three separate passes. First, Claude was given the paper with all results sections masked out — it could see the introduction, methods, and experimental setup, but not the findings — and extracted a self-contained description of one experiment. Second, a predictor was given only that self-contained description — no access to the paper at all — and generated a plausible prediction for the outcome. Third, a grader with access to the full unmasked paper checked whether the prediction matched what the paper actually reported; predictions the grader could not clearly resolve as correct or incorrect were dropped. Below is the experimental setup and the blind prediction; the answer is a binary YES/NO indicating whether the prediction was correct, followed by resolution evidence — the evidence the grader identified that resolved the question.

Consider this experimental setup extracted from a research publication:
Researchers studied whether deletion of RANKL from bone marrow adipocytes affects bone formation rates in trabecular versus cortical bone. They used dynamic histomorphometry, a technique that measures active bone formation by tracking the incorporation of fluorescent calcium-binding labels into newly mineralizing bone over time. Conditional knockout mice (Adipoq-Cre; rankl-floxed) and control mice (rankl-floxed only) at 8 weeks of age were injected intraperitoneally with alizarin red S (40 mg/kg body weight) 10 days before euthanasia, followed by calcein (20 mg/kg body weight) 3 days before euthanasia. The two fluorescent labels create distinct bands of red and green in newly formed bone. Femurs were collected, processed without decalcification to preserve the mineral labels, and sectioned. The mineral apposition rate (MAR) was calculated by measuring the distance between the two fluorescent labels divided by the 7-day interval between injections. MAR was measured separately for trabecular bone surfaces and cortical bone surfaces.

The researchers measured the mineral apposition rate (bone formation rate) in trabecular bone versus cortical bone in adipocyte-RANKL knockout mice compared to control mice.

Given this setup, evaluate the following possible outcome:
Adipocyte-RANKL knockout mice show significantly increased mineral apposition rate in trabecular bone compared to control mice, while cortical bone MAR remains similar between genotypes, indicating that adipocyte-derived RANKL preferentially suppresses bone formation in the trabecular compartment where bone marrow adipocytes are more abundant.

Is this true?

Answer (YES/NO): NO